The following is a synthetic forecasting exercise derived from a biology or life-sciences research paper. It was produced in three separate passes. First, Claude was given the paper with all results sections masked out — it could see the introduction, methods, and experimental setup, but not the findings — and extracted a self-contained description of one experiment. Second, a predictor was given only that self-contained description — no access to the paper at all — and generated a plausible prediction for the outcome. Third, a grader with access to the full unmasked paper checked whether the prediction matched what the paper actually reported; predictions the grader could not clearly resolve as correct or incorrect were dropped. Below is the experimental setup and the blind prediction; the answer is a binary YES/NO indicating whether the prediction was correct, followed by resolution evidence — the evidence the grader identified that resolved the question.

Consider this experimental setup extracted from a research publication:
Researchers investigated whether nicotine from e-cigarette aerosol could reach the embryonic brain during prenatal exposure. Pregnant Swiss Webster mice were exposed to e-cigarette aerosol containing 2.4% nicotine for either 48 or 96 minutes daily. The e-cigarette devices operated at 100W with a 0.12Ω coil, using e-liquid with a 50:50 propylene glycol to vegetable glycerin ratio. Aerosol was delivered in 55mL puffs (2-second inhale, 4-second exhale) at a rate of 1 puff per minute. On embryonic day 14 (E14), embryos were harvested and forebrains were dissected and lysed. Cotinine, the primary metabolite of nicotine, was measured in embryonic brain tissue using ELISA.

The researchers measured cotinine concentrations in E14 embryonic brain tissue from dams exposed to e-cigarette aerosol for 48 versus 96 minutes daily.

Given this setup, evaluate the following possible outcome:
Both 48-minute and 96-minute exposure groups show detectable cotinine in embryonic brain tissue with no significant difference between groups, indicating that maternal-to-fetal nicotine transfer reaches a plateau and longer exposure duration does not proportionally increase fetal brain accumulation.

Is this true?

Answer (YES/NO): NO